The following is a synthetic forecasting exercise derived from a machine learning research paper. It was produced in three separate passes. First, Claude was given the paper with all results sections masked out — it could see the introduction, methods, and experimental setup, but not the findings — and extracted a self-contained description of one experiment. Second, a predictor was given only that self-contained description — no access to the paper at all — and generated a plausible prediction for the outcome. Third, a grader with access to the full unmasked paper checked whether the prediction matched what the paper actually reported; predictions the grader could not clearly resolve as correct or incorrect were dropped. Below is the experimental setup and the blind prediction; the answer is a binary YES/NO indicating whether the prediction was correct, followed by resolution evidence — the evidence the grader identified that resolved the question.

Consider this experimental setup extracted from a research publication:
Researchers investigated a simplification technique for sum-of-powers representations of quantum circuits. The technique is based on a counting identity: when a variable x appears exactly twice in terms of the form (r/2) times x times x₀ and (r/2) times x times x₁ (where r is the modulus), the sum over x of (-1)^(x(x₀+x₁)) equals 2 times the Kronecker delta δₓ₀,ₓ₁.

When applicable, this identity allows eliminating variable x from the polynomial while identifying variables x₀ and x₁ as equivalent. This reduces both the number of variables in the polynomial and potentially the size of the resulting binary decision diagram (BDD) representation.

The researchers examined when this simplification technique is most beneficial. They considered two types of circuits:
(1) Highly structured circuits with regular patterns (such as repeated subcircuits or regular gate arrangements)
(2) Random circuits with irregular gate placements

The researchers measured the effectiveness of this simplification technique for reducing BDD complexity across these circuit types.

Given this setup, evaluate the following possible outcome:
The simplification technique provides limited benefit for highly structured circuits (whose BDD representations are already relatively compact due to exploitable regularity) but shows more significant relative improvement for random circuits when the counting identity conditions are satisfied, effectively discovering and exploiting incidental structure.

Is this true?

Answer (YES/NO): NO